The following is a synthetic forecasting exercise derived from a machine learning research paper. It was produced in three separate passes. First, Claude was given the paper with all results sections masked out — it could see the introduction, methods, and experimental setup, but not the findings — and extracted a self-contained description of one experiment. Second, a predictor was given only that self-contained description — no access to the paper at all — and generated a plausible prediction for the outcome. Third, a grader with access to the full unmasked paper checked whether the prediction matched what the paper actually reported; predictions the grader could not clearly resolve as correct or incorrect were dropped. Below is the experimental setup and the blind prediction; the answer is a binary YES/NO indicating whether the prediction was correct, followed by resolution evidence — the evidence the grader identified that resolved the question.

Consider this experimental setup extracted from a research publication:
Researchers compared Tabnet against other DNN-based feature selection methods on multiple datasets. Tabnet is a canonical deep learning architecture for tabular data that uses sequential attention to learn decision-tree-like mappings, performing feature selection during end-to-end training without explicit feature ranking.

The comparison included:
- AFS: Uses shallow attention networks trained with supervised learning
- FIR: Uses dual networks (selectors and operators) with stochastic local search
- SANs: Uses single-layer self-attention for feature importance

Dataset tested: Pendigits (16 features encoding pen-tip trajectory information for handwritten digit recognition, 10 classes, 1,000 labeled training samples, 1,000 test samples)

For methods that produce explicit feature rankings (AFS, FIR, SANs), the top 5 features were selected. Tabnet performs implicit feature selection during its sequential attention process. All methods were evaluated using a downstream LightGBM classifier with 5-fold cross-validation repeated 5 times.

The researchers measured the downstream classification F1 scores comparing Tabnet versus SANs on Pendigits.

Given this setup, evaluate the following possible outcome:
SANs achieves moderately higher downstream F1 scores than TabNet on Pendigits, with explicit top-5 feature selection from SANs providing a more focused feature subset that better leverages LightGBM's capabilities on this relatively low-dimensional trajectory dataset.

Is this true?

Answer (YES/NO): NO